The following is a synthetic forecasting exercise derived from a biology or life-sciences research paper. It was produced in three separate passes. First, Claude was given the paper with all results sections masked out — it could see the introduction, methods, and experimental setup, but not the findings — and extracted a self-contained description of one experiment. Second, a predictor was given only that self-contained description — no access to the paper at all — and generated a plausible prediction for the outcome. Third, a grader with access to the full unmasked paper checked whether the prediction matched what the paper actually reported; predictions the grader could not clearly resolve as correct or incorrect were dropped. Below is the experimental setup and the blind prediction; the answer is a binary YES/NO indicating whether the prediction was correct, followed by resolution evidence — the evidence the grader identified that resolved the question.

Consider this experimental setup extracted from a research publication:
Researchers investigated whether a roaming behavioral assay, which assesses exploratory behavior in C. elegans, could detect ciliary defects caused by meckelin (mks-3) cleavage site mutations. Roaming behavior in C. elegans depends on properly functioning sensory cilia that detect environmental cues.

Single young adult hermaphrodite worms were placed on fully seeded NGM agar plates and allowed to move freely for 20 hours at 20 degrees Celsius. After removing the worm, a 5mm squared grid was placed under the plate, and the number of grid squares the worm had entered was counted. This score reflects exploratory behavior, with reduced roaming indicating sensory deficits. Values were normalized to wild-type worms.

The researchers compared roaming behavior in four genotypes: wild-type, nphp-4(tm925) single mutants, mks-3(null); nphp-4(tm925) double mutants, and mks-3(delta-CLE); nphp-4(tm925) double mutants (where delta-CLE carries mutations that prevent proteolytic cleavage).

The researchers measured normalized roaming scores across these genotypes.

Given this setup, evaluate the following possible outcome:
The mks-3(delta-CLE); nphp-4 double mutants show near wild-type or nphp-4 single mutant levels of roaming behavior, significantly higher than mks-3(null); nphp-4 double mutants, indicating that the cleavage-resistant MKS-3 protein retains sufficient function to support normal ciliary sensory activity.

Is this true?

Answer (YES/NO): NO